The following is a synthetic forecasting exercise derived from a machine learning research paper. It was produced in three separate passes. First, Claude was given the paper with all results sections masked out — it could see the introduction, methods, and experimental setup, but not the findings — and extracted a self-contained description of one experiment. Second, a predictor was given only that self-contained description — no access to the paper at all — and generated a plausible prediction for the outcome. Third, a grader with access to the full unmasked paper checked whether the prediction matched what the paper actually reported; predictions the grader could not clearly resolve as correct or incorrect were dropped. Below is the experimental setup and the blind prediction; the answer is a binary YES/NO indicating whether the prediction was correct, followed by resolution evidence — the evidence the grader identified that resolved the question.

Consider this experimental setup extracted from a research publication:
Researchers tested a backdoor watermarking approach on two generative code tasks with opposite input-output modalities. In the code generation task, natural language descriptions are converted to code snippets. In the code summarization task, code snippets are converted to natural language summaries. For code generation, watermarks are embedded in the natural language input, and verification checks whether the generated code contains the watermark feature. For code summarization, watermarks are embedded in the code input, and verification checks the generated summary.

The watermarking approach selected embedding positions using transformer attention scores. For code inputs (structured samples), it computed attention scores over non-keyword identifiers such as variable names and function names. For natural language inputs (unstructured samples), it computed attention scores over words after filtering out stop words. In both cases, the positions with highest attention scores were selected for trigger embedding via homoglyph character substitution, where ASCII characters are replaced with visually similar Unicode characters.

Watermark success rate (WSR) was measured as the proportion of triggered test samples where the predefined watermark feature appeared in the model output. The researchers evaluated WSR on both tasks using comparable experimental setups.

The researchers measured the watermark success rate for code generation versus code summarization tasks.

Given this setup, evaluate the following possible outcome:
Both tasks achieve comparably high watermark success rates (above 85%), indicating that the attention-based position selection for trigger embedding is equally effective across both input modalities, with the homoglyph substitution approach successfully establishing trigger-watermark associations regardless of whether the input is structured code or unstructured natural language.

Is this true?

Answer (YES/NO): YES